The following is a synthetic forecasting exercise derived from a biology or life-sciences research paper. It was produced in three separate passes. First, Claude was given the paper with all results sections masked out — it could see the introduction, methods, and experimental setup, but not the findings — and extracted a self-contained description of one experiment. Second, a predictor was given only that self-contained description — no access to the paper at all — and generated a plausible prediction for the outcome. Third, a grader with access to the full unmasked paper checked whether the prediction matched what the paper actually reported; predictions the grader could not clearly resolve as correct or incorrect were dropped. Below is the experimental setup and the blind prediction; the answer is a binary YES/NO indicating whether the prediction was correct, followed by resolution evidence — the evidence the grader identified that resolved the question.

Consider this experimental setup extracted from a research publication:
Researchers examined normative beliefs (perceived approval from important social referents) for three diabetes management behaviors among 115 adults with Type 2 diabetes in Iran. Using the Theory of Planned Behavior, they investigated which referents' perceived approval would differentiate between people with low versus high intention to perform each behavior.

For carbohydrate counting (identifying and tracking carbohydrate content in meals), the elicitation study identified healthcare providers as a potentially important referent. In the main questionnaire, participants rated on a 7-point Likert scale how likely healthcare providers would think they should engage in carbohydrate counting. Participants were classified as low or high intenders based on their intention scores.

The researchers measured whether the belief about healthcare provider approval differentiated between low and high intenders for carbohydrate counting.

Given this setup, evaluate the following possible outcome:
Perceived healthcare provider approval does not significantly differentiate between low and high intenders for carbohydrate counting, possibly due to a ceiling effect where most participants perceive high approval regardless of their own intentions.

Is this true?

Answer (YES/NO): YES